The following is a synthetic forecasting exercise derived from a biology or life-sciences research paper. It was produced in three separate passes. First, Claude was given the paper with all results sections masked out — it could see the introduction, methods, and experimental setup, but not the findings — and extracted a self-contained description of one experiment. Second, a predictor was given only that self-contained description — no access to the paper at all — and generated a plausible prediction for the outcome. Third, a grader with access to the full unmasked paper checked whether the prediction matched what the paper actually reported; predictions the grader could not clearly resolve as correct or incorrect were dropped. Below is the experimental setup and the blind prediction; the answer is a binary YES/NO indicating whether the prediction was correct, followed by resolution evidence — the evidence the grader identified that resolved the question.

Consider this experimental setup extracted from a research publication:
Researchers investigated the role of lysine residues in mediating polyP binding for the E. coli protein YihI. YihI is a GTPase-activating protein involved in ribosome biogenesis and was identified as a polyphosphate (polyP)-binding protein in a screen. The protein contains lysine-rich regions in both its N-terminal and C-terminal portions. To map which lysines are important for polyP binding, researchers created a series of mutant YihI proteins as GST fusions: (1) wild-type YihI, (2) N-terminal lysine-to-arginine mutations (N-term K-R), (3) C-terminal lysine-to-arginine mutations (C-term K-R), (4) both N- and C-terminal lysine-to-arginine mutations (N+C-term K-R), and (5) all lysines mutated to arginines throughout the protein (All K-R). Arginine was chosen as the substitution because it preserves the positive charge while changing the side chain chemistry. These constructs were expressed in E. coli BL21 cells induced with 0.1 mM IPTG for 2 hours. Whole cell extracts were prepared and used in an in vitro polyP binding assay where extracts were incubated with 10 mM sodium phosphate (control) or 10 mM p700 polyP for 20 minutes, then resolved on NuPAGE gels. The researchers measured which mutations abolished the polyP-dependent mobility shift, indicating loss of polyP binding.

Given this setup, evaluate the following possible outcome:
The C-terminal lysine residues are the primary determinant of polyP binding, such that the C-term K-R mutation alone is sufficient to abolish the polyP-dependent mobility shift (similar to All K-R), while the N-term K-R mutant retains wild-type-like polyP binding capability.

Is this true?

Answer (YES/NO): NO